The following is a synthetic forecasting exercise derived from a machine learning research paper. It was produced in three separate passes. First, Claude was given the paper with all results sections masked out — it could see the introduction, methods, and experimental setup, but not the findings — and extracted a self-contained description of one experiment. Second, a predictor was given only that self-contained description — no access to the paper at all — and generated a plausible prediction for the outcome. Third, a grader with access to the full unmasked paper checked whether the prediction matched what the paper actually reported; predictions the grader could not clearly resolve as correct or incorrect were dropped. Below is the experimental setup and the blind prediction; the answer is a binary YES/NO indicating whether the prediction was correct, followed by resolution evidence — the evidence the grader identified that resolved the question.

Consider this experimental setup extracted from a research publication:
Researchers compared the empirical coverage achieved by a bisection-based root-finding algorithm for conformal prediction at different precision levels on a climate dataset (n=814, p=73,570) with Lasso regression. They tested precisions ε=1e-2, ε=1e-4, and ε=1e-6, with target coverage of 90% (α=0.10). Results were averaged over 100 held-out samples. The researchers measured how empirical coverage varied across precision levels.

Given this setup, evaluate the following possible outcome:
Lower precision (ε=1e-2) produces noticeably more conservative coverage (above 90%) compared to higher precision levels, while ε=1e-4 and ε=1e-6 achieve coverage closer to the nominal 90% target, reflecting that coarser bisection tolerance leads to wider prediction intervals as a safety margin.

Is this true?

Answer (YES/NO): NO